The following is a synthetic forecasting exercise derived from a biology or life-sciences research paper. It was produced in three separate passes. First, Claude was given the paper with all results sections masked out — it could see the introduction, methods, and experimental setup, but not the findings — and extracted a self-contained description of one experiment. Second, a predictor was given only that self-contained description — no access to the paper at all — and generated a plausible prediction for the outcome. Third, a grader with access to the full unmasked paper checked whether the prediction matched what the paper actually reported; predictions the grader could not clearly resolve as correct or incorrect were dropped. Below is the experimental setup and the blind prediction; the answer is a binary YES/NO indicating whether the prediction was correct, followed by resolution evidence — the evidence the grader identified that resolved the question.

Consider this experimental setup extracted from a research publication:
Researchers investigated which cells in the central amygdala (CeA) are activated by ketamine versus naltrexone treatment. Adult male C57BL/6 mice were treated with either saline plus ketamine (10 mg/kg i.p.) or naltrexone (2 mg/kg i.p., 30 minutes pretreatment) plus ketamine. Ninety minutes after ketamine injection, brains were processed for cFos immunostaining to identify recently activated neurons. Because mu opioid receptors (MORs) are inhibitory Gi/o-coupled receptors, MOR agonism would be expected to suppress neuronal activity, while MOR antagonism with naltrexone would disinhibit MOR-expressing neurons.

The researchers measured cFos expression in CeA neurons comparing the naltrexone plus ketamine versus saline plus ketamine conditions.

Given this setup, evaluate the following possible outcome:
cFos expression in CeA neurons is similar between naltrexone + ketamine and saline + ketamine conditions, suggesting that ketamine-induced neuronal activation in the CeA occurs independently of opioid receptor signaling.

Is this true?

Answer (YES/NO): NO